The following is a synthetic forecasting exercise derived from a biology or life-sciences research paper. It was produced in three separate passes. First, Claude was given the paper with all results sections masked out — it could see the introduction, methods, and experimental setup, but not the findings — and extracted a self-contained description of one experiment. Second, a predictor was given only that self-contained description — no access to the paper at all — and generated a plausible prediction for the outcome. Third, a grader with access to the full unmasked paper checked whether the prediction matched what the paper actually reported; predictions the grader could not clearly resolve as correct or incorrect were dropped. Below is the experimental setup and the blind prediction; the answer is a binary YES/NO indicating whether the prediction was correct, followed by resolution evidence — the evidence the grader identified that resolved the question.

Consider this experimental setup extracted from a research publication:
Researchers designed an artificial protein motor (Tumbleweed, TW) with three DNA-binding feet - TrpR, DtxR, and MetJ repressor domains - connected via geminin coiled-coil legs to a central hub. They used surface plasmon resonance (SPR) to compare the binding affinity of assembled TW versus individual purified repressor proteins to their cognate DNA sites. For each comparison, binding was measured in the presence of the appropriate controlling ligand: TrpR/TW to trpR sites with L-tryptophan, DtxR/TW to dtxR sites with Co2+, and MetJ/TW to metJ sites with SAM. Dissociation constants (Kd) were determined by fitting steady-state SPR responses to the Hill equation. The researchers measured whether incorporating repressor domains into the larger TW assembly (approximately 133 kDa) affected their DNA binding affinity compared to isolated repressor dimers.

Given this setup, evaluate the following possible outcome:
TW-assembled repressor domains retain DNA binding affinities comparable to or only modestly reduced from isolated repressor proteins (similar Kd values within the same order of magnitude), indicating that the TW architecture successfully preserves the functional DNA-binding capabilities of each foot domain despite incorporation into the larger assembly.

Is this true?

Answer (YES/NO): YES